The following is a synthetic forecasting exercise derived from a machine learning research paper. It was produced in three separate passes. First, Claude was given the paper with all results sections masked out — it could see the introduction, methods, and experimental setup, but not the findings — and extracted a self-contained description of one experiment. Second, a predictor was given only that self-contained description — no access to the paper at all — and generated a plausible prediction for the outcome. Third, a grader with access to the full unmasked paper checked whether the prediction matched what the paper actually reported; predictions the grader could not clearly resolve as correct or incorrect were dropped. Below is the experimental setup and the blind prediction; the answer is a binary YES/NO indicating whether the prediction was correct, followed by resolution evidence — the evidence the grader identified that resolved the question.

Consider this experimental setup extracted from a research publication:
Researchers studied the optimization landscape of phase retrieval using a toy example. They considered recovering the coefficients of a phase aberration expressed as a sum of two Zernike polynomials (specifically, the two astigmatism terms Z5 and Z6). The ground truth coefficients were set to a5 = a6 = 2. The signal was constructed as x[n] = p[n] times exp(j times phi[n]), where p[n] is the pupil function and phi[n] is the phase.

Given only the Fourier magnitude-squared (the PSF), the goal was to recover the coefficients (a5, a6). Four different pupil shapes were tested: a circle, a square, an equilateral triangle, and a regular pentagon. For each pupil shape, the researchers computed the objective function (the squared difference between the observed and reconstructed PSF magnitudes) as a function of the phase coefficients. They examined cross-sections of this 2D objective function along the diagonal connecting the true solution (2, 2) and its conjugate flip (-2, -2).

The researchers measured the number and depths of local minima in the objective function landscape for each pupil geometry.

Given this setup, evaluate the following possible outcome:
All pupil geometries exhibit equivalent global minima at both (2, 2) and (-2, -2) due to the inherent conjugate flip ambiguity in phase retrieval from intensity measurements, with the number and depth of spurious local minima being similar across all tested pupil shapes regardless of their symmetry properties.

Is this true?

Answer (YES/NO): NO